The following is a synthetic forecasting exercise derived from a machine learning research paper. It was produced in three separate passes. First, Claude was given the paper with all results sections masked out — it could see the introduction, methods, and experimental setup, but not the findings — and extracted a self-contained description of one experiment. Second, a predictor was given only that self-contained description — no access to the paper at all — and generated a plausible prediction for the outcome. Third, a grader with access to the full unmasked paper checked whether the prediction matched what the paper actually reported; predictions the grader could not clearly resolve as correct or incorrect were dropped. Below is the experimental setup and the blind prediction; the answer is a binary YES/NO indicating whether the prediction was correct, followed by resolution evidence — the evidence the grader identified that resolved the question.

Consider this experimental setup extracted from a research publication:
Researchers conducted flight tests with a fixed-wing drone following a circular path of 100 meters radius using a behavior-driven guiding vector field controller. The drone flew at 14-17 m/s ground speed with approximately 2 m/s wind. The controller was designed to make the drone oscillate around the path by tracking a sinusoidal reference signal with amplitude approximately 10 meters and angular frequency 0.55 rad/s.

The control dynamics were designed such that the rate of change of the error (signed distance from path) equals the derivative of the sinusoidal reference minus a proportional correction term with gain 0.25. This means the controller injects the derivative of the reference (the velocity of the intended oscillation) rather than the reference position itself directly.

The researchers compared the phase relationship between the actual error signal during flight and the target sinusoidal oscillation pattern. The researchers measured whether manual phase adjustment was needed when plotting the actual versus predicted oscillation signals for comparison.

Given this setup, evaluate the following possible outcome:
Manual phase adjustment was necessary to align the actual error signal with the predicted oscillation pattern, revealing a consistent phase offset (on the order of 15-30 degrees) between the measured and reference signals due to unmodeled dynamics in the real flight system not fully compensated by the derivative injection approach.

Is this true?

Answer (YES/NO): NO